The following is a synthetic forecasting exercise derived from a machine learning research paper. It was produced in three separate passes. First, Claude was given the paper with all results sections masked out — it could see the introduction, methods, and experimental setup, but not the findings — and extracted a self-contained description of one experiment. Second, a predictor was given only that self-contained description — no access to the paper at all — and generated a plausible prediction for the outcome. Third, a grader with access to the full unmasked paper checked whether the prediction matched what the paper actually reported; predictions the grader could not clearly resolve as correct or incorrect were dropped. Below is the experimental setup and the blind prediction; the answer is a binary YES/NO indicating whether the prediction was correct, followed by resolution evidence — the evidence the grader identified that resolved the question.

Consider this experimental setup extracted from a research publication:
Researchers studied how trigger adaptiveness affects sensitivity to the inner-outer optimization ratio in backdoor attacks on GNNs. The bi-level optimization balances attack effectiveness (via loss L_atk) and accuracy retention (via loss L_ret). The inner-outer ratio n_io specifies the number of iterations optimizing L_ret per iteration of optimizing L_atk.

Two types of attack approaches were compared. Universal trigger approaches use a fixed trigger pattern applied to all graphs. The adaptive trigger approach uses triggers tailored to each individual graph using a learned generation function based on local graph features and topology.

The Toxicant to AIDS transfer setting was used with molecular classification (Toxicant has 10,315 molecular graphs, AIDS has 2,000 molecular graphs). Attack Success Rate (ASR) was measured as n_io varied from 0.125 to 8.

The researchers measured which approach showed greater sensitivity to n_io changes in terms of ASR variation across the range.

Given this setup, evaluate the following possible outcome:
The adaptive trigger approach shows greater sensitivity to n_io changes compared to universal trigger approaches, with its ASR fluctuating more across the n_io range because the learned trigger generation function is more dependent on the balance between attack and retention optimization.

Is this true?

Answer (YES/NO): NO